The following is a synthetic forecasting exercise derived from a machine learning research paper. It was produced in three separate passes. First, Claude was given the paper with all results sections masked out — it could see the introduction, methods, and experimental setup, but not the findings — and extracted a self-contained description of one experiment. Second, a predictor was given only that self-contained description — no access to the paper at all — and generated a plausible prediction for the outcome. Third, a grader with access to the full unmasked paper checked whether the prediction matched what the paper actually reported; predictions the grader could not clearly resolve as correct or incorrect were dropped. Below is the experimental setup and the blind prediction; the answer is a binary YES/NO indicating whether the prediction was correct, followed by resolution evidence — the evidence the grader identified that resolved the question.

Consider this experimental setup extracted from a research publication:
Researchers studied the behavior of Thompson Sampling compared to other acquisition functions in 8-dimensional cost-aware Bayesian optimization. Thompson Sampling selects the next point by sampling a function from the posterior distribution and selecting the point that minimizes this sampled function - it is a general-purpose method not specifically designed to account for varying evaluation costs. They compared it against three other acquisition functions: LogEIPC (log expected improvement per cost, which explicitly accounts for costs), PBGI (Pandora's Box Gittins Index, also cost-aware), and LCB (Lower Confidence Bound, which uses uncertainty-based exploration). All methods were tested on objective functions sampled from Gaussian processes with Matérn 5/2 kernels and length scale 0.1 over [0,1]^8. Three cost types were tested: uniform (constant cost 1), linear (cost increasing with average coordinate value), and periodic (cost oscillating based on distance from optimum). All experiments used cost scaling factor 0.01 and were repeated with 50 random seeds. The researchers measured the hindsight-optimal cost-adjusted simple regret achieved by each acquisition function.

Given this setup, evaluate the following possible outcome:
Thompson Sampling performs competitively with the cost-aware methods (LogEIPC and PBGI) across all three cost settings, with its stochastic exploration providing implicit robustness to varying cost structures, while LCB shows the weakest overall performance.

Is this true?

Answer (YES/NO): NO